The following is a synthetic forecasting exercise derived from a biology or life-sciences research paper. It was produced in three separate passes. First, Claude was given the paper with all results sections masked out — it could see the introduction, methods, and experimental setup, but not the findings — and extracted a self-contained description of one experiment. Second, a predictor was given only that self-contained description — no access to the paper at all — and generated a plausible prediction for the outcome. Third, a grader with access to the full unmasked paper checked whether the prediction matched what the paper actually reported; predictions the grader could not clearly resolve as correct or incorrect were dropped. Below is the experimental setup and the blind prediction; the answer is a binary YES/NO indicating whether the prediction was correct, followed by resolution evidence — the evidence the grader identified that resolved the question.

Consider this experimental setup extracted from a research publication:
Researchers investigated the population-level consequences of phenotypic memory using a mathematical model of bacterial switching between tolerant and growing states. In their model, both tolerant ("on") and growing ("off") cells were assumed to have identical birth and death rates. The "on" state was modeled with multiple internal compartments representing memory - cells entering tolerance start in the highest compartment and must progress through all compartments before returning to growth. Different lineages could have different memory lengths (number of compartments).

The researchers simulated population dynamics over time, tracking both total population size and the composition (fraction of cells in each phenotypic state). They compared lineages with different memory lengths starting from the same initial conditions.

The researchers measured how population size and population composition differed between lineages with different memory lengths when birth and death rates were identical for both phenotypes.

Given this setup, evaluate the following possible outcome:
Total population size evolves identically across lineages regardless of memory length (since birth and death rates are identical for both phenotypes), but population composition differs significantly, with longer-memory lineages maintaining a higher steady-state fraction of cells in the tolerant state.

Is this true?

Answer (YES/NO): YES